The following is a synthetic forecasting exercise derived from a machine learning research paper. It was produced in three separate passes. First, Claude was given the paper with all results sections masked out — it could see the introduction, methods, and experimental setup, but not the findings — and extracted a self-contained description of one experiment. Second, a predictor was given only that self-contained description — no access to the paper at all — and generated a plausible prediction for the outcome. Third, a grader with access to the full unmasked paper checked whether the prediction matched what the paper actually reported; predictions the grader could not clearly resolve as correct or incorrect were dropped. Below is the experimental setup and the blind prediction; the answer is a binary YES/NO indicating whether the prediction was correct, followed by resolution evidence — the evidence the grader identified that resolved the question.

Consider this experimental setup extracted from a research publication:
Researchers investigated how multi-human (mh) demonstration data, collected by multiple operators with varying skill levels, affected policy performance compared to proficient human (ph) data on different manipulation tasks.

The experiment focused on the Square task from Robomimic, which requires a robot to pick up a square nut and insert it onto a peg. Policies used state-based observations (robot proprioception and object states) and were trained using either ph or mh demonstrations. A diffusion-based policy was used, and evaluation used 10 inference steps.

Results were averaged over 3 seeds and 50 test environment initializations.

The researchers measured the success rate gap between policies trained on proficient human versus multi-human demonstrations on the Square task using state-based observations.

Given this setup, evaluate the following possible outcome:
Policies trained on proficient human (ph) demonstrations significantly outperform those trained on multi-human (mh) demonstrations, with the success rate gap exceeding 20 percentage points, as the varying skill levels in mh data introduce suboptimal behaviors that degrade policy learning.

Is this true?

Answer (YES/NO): NO